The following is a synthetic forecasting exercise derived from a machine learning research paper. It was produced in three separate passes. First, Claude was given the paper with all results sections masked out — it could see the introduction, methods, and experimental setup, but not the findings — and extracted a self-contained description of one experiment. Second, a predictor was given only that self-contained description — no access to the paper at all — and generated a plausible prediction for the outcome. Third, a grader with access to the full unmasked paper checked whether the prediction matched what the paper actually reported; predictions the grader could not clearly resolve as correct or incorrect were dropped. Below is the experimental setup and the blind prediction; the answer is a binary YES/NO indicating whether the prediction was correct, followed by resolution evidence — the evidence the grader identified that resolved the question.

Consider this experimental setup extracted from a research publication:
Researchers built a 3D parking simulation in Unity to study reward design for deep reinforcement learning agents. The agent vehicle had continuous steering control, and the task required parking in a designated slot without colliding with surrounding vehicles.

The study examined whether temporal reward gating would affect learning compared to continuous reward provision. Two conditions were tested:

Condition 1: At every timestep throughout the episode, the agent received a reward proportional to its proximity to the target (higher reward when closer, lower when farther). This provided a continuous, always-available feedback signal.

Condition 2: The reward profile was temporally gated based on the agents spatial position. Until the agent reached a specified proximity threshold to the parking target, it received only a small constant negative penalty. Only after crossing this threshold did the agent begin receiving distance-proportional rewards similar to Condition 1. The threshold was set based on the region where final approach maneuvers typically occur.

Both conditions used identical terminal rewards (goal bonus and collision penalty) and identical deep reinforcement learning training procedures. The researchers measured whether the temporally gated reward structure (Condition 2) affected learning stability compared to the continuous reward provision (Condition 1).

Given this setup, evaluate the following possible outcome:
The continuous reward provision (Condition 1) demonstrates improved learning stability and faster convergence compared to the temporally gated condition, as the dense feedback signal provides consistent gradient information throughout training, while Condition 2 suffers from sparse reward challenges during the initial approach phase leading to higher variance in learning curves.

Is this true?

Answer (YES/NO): NO